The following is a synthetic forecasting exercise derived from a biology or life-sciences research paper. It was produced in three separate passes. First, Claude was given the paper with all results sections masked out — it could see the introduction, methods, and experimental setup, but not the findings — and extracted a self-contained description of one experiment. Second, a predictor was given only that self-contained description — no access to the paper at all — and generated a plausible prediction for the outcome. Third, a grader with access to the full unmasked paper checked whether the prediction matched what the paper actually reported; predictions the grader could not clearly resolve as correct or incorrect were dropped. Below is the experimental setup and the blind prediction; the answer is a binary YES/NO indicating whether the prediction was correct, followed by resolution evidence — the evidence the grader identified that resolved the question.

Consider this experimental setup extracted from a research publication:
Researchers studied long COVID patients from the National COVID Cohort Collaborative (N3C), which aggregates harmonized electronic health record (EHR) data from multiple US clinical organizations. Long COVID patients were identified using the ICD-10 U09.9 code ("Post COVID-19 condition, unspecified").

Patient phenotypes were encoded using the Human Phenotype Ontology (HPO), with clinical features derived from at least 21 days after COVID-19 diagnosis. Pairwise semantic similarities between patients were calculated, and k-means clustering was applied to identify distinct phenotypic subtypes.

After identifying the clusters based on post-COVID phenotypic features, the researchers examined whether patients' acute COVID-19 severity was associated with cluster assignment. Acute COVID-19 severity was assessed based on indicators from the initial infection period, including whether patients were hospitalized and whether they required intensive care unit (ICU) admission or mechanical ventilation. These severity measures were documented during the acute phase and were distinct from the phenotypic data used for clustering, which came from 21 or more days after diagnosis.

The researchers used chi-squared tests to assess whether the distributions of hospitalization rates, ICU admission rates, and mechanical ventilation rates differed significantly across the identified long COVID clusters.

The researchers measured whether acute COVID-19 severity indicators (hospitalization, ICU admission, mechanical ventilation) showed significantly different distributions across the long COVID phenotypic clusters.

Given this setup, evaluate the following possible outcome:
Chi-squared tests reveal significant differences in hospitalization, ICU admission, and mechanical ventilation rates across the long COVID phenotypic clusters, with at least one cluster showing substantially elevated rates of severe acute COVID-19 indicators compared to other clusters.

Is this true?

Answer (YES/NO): NO